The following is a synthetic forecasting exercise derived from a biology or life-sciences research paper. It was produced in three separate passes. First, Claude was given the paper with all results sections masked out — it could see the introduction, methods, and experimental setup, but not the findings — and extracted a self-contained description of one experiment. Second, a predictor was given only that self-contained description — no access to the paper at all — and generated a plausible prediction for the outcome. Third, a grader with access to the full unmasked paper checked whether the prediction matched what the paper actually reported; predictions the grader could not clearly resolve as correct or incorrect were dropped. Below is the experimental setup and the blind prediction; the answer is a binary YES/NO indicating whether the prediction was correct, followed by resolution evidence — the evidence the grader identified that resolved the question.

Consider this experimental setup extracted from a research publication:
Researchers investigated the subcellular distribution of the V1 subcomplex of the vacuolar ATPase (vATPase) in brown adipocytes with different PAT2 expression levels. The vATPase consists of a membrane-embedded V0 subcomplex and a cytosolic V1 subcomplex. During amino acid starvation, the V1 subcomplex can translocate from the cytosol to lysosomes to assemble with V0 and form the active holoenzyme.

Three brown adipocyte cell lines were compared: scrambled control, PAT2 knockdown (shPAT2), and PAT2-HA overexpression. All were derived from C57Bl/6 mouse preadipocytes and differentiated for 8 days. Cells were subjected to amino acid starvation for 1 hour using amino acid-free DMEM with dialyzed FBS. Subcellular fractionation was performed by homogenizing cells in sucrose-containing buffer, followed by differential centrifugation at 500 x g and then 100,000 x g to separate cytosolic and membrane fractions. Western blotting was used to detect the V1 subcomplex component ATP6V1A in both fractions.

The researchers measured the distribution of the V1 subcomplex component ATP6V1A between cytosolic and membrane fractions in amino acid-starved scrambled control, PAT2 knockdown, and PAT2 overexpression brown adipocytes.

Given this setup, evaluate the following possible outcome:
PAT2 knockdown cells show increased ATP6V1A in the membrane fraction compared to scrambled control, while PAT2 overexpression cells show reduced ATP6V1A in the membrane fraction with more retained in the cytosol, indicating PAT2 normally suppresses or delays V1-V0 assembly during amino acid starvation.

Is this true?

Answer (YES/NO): NO